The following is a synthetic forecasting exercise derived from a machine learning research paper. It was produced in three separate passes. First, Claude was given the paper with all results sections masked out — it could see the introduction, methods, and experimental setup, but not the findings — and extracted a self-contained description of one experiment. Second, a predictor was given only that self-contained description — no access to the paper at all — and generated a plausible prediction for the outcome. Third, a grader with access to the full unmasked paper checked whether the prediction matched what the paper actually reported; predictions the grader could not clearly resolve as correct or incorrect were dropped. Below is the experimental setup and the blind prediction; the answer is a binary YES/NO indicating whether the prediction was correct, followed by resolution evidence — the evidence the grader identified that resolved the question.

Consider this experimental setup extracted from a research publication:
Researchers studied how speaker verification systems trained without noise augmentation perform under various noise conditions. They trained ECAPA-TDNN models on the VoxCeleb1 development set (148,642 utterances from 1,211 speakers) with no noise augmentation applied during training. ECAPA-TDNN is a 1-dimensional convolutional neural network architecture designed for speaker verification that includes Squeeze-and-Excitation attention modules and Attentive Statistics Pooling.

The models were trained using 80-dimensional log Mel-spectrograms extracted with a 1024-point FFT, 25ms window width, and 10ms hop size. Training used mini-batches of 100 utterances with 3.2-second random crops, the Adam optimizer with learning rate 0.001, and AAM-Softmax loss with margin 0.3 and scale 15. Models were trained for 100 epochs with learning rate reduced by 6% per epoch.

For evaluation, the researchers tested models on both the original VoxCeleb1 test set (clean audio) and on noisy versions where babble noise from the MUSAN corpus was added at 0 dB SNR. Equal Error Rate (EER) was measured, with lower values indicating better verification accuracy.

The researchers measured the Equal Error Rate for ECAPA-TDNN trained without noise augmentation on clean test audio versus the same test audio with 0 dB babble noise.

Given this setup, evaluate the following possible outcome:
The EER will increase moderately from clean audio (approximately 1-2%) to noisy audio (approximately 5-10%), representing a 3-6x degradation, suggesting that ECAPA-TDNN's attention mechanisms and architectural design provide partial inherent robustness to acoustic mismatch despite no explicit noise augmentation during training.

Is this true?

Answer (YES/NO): NO